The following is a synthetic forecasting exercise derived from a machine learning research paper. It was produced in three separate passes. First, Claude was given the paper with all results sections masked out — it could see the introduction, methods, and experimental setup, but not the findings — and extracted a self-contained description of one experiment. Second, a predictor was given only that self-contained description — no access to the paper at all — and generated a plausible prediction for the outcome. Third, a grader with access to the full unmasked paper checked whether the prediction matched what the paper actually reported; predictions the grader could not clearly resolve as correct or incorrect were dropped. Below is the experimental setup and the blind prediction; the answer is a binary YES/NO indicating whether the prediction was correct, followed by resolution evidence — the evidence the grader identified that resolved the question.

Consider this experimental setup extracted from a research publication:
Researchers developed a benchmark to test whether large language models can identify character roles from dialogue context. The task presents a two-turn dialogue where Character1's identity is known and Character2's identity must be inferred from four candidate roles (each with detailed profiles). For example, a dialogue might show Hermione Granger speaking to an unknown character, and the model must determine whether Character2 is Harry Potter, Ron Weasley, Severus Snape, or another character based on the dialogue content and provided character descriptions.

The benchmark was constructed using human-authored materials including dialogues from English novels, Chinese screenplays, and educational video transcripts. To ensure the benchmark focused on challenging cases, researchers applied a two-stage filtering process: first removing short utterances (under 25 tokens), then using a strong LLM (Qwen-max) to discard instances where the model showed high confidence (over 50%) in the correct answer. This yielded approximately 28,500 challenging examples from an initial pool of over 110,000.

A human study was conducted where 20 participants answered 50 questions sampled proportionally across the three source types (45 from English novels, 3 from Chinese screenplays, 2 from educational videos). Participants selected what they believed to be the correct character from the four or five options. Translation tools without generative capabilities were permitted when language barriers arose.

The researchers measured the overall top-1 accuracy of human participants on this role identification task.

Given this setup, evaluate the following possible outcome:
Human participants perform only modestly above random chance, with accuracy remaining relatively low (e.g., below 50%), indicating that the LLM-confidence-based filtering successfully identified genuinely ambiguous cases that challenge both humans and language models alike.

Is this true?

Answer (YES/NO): NO